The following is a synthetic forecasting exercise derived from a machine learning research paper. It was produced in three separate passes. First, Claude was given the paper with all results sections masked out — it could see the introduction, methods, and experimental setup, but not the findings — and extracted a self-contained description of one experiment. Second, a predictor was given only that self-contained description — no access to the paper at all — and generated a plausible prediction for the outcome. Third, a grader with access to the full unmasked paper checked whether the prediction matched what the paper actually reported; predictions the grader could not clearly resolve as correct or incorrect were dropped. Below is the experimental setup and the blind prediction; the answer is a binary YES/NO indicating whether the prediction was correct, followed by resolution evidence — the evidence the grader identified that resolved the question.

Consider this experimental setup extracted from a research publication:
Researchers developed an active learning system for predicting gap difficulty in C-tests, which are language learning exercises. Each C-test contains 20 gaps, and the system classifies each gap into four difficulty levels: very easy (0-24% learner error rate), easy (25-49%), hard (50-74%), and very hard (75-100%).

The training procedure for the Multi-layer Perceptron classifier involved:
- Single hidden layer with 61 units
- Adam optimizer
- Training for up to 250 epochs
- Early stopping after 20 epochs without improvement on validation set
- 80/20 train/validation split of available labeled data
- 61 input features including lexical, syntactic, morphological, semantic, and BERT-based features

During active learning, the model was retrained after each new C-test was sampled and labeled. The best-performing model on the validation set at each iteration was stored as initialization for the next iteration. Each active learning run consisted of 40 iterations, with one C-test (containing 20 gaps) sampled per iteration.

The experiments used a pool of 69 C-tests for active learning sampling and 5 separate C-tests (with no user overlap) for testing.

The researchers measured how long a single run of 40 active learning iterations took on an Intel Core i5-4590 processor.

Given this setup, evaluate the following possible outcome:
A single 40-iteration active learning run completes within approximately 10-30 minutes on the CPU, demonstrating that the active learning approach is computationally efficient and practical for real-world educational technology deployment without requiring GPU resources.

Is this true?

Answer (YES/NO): NO